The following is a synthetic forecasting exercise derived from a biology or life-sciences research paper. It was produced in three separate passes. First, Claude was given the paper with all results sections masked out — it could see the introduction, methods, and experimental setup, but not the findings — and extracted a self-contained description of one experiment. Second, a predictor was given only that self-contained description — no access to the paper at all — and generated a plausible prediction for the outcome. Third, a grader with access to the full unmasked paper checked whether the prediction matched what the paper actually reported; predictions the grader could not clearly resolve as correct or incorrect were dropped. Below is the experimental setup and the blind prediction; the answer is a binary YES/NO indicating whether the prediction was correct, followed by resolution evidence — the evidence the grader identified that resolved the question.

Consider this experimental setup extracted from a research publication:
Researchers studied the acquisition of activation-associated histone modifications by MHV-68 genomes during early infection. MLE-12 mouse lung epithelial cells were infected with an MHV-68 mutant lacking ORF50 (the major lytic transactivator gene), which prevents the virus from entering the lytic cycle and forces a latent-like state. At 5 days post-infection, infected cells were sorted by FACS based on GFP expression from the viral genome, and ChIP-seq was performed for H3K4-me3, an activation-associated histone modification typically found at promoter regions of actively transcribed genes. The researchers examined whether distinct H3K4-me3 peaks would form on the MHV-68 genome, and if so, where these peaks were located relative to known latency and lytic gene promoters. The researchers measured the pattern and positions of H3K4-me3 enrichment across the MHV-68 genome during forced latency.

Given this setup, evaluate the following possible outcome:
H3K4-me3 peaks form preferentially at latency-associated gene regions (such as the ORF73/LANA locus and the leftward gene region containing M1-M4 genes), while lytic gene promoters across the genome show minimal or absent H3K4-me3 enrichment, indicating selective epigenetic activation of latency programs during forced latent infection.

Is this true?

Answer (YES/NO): NO